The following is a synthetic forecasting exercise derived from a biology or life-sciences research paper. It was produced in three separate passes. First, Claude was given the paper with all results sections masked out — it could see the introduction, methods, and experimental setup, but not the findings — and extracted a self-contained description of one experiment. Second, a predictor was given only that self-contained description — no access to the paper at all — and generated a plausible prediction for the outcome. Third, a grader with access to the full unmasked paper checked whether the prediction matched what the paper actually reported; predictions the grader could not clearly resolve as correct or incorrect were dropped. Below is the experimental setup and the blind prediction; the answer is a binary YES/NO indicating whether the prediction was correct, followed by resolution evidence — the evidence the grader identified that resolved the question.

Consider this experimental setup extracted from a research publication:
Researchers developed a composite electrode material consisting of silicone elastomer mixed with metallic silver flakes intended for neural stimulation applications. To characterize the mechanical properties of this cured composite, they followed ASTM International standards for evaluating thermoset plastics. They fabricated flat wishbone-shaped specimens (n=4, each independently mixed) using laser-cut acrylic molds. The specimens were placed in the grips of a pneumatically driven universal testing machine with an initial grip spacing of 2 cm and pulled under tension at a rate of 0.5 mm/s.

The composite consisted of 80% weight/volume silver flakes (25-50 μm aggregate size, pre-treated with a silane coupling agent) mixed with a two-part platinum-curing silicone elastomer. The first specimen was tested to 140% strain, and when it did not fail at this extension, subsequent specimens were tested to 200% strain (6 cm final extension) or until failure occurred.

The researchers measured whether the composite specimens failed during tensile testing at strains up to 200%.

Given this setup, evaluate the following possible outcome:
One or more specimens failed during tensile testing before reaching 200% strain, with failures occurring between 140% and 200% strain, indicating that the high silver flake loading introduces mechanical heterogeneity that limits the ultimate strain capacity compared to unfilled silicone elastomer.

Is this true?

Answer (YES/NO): YES